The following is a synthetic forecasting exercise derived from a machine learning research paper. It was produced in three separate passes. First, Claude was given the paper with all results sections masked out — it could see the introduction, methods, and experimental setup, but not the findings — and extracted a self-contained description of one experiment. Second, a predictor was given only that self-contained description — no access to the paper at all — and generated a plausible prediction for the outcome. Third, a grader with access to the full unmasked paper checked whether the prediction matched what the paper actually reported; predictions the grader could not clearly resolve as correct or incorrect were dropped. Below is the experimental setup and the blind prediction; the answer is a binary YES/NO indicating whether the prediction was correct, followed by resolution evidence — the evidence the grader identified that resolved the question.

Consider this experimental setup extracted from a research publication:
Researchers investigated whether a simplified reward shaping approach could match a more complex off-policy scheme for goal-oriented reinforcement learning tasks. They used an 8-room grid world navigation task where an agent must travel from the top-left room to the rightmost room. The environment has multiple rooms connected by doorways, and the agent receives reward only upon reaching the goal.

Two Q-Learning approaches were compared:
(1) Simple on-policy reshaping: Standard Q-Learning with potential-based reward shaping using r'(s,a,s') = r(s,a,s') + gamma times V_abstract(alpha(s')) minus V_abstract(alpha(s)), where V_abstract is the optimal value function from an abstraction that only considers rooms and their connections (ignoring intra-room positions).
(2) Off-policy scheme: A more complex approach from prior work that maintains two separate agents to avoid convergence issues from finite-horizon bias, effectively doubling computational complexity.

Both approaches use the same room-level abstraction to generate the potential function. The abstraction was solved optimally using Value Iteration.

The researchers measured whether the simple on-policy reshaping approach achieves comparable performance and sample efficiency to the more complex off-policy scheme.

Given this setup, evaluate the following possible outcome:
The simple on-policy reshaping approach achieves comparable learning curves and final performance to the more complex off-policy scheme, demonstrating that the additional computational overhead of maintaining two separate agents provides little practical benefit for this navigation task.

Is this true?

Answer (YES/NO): NO